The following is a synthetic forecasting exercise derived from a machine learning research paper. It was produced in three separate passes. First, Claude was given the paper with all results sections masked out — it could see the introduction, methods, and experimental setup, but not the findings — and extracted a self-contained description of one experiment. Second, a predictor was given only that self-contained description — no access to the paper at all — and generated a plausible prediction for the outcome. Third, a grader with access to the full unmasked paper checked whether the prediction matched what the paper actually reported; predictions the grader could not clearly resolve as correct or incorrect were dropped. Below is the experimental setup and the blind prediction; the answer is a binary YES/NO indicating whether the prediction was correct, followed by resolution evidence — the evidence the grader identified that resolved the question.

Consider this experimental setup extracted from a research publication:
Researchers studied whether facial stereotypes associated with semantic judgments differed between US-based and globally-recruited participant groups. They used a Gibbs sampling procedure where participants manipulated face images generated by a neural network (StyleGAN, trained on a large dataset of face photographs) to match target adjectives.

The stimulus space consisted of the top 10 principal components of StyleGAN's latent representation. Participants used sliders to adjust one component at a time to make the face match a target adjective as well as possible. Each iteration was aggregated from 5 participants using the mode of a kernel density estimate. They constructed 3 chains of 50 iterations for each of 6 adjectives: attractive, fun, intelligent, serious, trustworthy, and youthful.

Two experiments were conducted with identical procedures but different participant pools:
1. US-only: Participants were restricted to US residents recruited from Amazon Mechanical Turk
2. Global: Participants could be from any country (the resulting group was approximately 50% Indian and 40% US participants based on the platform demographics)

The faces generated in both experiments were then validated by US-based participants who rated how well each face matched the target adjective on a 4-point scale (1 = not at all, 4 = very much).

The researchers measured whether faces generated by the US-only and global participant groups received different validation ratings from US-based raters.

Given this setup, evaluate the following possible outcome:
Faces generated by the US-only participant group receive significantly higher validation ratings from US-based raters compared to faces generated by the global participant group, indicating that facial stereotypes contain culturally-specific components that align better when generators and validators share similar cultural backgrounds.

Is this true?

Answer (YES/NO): NO